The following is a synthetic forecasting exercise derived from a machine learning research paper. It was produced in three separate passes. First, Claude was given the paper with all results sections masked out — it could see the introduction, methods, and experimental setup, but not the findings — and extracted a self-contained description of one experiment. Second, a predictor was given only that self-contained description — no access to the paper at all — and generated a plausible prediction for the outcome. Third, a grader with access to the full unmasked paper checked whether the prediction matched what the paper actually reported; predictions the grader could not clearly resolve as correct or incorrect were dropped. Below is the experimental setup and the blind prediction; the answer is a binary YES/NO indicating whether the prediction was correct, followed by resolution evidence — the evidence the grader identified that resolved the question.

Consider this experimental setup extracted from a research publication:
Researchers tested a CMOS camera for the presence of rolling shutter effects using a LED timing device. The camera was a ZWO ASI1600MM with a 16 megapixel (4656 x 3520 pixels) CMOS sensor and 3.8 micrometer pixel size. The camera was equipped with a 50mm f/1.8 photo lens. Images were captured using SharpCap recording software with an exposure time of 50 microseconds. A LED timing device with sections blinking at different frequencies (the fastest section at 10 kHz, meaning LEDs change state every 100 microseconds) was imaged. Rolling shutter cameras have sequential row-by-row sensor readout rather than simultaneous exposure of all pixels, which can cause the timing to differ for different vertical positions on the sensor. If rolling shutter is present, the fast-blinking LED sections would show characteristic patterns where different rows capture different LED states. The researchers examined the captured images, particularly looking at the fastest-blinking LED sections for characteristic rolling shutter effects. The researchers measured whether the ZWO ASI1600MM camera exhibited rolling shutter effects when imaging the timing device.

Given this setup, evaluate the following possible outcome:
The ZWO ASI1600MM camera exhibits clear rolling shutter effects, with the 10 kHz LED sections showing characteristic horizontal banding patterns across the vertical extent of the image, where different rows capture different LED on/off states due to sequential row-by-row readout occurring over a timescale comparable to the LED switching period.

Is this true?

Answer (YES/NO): YES